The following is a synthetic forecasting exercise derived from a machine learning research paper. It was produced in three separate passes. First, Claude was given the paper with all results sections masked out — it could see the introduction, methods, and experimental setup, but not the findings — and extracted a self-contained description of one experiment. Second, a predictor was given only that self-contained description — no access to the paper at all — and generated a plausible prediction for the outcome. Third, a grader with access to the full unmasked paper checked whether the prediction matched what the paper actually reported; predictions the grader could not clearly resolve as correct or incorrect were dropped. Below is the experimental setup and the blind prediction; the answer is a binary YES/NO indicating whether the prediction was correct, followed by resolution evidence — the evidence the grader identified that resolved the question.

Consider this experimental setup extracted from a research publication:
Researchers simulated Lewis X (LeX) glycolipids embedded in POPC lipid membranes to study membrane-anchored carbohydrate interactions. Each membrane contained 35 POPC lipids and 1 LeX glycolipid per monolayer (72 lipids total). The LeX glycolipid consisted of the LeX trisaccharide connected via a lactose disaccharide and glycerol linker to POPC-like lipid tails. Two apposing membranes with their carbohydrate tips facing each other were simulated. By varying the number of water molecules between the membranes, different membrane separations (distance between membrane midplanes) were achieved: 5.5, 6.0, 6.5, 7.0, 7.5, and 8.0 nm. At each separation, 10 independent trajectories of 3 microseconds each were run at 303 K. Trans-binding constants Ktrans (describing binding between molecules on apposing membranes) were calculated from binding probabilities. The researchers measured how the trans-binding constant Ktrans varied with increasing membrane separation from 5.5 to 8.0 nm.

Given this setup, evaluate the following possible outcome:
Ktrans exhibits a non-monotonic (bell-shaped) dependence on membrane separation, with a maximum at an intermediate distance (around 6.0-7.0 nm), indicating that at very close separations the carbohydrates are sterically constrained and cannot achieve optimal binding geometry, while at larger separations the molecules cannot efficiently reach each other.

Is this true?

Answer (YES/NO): NO